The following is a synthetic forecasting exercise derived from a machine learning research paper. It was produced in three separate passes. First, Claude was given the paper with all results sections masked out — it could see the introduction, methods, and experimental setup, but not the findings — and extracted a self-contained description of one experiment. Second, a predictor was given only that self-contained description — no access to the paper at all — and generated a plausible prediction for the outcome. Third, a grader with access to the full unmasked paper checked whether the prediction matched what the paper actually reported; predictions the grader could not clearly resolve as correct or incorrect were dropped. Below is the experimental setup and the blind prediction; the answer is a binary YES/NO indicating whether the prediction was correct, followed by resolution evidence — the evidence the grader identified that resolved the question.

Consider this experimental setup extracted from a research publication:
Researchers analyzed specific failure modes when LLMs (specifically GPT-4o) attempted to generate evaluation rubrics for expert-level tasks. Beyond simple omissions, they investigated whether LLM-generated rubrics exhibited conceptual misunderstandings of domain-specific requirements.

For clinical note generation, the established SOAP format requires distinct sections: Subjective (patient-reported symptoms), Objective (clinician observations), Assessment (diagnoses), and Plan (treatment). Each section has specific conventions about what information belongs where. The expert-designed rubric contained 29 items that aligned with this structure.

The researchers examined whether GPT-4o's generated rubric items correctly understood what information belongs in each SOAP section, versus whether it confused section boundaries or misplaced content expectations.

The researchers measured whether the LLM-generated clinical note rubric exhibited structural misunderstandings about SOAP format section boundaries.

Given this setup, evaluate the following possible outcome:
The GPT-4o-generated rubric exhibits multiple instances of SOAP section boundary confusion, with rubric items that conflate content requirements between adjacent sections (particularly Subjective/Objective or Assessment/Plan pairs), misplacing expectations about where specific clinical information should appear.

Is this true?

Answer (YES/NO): NO